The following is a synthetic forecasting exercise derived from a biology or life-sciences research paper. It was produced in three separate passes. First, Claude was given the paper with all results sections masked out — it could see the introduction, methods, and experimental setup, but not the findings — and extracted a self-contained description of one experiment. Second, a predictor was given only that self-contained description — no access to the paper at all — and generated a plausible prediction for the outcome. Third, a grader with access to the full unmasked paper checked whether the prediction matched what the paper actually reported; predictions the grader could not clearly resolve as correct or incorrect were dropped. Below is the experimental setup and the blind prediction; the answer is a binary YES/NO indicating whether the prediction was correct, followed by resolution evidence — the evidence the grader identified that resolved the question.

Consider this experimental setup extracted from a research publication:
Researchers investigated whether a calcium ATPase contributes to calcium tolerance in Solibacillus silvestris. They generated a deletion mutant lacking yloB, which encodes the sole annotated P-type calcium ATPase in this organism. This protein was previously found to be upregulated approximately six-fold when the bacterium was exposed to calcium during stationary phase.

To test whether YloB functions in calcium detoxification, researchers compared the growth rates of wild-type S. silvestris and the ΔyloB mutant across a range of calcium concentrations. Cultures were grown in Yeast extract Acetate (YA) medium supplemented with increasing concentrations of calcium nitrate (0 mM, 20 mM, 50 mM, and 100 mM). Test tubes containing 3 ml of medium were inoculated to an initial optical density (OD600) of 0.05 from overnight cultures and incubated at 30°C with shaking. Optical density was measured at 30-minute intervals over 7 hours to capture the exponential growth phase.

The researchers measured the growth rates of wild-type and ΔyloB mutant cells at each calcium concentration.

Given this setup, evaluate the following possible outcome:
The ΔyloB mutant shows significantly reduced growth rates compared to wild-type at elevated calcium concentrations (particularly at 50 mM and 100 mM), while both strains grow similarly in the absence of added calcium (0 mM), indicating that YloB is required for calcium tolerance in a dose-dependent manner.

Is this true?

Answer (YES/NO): NO